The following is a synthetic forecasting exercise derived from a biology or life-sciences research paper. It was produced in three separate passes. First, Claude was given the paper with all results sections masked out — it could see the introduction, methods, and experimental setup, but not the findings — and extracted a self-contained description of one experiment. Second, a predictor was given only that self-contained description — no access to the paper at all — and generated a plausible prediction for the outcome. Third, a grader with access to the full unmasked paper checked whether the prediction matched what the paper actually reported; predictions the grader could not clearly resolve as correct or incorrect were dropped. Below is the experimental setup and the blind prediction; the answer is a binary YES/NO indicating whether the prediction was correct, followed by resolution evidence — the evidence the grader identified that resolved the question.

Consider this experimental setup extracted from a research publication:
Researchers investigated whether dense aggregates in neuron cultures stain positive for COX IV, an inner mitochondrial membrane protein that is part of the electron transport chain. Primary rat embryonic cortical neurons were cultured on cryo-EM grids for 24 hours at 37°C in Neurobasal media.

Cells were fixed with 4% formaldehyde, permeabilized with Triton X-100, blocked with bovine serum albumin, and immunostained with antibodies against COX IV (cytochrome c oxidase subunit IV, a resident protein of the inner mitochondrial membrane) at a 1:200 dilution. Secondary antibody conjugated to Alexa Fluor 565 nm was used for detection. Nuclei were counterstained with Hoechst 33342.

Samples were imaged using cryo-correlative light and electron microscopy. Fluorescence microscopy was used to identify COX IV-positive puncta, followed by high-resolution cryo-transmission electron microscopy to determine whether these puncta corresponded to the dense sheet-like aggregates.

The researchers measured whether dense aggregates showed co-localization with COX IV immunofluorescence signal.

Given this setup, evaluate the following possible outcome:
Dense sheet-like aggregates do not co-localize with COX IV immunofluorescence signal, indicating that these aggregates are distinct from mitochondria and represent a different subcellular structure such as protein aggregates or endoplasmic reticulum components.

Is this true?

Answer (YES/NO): NO